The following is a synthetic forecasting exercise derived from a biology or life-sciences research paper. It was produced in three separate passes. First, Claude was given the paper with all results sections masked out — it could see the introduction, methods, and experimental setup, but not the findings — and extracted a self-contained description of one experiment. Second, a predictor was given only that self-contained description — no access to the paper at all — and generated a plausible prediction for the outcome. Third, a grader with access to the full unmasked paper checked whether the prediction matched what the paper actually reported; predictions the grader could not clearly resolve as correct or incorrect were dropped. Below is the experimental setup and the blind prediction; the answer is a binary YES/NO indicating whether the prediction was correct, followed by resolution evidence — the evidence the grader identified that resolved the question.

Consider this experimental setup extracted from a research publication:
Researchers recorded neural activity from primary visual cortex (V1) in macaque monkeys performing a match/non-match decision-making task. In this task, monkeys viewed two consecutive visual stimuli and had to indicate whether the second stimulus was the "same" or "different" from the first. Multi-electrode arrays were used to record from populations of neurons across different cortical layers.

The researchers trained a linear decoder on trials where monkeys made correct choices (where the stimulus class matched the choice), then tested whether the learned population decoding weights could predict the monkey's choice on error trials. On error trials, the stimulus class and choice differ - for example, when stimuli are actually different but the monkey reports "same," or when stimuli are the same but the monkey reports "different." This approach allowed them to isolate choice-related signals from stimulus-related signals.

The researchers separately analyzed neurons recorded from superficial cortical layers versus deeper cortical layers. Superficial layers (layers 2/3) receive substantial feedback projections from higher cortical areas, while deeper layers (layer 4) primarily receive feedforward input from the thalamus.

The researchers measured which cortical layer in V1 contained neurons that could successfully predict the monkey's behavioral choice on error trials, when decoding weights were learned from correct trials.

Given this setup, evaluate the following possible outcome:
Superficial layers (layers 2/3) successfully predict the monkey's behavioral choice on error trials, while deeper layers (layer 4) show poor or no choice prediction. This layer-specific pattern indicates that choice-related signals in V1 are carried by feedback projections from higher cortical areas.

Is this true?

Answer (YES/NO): YES